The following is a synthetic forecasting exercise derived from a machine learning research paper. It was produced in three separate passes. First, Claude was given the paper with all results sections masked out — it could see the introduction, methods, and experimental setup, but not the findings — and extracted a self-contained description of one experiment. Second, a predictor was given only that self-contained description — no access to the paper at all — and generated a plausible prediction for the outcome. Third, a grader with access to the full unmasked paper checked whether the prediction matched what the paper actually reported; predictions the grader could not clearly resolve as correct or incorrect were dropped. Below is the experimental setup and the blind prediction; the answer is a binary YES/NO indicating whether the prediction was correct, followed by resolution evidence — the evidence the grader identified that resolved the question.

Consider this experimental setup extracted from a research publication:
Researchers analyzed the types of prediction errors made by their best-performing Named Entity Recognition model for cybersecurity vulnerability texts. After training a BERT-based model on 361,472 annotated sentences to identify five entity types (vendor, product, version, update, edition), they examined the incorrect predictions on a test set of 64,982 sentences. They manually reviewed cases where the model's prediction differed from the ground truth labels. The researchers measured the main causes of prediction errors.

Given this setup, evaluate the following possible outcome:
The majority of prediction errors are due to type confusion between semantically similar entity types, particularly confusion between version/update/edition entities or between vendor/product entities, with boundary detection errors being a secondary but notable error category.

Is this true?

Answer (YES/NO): NO